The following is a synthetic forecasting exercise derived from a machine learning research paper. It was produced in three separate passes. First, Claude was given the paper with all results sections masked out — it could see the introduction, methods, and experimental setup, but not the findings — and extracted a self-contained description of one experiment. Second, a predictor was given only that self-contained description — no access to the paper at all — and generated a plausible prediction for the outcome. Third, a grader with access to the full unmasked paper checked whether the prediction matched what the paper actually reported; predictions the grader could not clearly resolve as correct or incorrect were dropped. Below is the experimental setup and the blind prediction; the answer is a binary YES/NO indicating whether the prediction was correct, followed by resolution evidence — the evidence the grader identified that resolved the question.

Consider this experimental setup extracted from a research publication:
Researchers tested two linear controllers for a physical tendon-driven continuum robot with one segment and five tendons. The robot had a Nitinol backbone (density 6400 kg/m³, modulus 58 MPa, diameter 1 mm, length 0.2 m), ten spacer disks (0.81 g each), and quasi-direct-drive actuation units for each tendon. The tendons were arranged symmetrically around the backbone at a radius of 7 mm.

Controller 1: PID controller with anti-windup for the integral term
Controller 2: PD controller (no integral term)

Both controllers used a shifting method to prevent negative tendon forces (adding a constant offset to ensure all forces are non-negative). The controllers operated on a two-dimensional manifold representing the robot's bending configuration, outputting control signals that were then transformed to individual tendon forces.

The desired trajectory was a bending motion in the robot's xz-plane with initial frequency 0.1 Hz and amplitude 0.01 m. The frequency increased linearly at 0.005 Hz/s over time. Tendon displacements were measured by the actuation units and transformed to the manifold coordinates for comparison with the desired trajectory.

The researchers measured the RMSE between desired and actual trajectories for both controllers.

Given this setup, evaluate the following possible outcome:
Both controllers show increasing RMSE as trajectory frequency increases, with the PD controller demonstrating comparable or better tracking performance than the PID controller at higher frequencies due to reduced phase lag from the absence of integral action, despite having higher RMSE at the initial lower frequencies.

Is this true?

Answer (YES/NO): NO